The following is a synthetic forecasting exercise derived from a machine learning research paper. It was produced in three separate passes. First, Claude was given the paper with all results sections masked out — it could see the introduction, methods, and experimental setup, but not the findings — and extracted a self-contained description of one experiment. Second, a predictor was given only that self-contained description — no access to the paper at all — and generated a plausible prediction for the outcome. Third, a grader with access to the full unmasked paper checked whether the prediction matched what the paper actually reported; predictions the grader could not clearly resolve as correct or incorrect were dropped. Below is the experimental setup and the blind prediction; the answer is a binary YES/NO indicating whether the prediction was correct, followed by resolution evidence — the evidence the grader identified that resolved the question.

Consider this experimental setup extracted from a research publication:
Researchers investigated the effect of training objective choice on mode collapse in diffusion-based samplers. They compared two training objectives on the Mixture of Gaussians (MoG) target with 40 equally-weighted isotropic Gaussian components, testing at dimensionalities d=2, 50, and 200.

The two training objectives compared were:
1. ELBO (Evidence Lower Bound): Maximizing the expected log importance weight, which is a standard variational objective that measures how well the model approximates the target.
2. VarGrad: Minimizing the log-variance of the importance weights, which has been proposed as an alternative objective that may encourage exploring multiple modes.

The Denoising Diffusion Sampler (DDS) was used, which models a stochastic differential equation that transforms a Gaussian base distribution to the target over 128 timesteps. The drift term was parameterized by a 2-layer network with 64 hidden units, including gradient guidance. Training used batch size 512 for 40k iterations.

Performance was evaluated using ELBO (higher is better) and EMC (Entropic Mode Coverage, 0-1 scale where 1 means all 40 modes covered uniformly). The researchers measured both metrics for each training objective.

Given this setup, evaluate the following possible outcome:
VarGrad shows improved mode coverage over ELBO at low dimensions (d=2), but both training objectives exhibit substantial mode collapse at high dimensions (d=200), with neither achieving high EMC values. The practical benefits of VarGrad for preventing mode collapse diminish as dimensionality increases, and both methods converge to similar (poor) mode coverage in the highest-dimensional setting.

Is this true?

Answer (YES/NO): NO